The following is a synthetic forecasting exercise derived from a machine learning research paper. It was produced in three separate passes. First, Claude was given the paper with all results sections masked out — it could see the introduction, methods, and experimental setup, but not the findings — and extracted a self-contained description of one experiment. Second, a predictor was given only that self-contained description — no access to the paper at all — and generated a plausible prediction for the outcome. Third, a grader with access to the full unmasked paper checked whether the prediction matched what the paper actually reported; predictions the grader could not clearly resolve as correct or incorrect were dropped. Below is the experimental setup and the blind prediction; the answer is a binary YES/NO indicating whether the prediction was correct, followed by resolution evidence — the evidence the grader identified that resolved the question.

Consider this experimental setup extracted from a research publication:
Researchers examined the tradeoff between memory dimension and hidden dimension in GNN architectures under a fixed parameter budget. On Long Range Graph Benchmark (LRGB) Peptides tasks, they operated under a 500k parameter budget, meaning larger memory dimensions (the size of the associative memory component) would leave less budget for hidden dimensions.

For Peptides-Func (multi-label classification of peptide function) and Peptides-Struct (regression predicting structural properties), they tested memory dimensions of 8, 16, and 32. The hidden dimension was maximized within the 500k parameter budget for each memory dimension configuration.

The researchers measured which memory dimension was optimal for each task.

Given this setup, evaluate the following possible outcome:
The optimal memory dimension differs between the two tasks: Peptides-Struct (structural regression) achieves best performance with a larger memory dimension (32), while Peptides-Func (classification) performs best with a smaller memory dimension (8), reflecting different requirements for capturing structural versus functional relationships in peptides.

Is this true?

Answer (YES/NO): NO